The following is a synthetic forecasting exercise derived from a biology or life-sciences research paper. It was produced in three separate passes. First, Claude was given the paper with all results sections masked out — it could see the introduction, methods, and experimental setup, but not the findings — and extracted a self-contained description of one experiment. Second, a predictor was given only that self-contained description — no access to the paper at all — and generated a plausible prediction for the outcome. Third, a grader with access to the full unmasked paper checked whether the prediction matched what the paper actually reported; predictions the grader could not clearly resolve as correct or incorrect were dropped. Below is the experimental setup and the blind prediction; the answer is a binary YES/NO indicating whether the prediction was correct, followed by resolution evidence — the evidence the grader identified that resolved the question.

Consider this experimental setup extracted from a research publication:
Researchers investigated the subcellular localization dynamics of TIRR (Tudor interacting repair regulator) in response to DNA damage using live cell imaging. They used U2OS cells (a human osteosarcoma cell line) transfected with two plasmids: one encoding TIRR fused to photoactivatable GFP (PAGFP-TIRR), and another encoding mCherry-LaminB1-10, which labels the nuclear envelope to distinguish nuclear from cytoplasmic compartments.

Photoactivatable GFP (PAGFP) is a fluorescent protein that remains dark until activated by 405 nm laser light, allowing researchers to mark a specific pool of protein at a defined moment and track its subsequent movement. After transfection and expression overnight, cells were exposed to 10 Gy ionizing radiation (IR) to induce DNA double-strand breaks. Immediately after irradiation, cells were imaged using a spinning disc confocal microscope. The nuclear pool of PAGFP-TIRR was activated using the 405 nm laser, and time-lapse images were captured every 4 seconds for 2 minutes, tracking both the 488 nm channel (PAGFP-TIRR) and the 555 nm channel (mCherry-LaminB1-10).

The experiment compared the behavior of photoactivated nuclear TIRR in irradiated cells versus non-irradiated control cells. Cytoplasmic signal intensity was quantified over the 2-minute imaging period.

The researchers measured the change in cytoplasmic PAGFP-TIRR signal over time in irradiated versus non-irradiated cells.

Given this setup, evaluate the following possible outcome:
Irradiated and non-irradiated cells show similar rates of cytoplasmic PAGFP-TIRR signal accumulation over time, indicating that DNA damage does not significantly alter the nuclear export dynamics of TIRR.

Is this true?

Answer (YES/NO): NO